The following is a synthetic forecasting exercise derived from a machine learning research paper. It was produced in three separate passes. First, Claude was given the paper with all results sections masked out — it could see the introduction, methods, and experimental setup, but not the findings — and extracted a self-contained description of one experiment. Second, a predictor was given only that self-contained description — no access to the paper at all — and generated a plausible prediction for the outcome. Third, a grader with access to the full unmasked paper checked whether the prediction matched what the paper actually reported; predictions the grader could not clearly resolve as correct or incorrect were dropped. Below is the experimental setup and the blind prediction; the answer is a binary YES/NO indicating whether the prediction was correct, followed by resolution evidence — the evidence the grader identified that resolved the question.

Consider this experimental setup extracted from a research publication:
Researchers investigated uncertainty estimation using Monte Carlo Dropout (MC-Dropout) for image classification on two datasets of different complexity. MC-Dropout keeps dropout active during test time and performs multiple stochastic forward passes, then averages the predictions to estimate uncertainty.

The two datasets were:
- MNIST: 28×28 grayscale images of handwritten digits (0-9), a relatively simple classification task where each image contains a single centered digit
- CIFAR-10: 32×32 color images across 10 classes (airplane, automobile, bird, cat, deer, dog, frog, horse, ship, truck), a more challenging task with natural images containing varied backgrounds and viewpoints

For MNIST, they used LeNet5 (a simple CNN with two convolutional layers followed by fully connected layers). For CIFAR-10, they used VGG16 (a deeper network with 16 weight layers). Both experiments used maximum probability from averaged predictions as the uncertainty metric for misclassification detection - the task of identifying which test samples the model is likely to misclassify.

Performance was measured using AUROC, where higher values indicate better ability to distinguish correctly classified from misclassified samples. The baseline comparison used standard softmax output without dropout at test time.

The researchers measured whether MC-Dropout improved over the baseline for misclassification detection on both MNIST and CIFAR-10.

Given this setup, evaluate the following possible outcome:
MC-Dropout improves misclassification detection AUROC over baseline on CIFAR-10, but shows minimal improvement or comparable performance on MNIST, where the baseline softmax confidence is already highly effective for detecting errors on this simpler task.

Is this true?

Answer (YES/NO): NO